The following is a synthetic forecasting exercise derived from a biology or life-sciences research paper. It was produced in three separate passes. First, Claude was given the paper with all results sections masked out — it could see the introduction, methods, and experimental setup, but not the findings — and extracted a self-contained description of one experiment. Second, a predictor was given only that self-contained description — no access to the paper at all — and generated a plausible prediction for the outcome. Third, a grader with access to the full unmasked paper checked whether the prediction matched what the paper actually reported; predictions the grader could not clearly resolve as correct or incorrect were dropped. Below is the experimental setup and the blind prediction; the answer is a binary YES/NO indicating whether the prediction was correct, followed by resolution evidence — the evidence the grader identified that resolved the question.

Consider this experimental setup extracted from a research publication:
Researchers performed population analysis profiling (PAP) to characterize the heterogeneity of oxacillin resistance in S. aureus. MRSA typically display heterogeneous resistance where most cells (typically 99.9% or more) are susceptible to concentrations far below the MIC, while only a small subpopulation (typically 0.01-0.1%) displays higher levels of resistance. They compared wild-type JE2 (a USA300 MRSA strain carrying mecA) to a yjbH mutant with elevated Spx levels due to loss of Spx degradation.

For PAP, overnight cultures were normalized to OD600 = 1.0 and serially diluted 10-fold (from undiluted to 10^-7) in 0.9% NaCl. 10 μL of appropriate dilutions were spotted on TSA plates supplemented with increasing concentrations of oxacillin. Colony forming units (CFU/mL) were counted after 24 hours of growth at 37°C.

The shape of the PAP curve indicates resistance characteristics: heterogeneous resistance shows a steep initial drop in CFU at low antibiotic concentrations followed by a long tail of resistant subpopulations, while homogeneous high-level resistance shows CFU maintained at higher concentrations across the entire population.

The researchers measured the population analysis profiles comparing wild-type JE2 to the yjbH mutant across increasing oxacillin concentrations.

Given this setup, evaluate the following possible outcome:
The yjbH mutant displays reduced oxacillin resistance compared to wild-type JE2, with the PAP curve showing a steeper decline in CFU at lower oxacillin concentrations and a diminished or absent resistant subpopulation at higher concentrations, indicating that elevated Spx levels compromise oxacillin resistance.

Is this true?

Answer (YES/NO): NO